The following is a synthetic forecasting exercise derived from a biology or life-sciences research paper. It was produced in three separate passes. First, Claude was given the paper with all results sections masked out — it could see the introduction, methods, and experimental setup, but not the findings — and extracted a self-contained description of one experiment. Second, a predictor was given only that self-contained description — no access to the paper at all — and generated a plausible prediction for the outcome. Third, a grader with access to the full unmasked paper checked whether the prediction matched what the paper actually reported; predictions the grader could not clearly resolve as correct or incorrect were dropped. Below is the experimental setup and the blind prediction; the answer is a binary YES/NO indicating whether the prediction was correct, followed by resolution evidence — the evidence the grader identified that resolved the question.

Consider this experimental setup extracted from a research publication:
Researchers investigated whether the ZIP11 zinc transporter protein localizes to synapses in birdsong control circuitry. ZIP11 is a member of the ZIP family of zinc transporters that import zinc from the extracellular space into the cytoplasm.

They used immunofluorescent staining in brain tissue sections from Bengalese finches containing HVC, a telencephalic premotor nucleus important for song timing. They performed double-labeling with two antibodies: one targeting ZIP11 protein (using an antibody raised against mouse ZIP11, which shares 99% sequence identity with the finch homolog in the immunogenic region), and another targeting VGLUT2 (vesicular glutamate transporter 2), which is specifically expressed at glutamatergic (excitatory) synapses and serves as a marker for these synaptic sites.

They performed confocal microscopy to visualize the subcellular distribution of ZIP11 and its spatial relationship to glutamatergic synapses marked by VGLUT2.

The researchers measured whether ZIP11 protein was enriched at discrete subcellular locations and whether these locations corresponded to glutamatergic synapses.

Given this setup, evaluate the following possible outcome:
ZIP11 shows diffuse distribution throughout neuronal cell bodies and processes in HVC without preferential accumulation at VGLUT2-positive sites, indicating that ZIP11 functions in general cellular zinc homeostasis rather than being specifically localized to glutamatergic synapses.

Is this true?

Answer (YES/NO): NO